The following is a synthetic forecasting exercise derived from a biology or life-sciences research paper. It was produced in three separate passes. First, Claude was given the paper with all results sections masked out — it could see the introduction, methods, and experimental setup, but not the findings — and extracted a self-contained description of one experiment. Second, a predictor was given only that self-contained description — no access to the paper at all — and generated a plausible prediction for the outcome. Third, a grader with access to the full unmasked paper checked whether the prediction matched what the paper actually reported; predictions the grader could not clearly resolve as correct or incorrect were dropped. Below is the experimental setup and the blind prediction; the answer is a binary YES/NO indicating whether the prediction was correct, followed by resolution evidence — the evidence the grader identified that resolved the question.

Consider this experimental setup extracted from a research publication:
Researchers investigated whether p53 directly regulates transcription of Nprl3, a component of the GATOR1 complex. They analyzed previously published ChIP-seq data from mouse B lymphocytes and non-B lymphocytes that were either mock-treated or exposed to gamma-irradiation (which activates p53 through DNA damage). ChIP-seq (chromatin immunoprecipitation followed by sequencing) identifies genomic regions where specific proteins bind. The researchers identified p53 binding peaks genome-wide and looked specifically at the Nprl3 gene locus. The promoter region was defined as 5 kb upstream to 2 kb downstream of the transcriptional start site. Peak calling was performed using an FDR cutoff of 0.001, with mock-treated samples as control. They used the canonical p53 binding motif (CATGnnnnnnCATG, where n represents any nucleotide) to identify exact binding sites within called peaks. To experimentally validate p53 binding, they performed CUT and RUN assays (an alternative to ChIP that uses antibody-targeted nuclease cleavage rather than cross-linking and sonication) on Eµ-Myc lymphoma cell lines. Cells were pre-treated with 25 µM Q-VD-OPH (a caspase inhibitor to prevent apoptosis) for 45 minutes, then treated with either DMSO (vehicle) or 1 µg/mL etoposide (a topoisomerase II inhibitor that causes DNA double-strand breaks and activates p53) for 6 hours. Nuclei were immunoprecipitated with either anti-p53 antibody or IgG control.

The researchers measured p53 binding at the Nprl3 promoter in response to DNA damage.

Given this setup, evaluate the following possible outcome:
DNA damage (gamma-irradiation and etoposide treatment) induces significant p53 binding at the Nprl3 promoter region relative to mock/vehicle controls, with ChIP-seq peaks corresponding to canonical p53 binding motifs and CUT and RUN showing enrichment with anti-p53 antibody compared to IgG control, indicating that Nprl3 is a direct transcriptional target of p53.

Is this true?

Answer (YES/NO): NO